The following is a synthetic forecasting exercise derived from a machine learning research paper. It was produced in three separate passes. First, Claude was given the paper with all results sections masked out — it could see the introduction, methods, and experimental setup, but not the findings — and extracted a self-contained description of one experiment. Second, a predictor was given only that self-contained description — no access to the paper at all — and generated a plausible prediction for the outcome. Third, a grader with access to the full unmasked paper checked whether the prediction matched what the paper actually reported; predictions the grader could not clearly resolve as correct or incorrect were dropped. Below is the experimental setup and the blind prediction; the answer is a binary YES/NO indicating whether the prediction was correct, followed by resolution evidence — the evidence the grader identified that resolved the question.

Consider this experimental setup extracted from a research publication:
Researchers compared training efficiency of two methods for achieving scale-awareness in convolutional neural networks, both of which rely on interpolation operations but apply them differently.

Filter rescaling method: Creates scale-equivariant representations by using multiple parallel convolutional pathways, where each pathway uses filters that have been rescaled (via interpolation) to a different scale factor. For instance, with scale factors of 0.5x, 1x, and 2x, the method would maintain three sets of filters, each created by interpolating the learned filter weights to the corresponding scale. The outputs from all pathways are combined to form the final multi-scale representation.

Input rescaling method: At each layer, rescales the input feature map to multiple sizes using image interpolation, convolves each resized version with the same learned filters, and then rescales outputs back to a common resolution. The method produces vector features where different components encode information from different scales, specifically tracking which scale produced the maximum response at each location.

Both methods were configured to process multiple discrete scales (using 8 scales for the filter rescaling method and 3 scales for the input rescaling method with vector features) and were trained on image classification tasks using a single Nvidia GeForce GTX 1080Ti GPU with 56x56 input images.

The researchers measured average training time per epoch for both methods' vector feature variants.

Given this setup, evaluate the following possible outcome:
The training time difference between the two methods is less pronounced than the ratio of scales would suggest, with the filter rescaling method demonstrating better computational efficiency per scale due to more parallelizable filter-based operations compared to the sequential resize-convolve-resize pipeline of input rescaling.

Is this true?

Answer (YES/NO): NO